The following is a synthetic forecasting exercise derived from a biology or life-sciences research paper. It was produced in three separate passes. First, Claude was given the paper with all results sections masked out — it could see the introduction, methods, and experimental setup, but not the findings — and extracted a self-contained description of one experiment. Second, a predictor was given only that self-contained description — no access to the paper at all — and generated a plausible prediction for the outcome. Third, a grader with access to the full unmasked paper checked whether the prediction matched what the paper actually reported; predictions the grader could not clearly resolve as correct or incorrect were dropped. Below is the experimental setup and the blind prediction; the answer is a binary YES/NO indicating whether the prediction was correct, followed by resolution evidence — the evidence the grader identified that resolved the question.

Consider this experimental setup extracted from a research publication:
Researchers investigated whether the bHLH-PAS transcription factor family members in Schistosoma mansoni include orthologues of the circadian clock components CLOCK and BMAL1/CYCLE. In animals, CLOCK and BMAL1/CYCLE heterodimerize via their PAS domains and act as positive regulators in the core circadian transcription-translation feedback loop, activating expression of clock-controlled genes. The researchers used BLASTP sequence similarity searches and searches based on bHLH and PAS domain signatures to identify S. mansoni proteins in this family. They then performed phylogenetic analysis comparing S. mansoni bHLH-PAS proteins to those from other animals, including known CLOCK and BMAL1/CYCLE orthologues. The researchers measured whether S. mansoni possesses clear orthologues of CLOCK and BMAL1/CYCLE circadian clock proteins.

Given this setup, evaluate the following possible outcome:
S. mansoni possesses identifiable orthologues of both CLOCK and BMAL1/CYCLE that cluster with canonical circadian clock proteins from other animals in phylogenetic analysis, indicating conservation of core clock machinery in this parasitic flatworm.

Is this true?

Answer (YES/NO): NO